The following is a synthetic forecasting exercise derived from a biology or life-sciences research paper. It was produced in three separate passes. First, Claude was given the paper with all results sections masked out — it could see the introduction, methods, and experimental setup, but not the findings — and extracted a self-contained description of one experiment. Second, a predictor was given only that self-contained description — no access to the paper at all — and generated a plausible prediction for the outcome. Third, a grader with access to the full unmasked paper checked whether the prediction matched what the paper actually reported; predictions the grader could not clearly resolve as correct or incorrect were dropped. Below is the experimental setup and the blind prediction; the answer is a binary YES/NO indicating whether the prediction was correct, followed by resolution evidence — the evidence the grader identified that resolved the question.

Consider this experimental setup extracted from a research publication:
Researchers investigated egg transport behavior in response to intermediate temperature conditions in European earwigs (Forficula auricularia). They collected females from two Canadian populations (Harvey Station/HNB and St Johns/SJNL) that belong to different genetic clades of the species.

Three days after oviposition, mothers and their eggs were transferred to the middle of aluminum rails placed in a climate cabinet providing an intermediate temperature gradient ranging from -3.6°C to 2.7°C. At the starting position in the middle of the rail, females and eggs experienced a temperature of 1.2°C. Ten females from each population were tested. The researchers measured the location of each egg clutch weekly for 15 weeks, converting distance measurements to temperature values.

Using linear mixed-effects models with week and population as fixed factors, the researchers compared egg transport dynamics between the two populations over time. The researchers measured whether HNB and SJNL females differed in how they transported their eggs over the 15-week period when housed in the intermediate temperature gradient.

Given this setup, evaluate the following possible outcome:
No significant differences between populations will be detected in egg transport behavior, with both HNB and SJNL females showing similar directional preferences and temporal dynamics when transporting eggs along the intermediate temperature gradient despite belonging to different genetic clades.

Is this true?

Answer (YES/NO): NO